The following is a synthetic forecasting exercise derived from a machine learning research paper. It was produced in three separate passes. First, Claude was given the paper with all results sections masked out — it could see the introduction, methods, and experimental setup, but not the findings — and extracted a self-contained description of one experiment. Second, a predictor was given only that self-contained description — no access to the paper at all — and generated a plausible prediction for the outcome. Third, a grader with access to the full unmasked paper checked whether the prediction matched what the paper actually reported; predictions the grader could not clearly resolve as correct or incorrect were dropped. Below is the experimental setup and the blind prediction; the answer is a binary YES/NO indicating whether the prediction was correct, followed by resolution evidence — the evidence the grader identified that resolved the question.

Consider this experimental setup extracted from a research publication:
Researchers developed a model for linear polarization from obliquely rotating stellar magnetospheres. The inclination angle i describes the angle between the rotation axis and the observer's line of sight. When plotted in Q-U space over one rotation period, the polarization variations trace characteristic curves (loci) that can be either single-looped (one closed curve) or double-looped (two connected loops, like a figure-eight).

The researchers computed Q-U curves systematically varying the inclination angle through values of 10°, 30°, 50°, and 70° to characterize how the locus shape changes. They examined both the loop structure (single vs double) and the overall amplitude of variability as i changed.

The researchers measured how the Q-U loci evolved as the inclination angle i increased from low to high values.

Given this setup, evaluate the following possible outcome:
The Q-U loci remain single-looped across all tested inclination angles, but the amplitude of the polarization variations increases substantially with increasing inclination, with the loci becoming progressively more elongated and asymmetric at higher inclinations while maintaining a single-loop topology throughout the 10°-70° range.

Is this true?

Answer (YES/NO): NO